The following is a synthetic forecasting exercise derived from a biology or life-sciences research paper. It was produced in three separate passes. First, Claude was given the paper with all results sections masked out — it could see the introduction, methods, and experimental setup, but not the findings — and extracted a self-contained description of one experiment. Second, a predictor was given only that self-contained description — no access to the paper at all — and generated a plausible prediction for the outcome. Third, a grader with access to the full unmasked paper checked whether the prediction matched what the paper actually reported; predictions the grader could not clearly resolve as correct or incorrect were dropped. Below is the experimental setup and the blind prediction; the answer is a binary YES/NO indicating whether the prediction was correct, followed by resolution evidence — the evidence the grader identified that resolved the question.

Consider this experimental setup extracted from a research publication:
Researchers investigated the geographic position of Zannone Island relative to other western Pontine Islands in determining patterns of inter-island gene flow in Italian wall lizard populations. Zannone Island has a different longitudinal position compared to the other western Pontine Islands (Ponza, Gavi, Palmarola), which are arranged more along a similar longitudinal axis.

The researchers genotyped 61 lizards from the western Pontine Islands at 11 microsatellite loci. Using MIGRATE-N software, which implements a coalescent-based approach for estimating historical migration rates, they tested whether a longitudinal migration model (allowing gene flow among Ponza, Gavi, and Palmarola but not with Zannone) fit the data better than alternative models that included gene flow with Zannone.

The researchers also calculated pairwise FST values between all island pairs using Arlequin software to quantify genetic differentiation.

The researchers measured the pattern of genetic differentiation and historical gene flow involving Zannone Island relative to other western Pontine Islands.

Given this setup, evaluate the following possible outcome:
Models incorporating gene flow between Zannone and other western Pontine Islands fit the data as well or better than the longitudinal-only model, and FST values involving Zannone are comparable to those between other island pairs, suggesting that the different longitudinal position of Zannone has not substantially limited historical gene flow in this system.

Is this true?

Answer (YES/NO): NO